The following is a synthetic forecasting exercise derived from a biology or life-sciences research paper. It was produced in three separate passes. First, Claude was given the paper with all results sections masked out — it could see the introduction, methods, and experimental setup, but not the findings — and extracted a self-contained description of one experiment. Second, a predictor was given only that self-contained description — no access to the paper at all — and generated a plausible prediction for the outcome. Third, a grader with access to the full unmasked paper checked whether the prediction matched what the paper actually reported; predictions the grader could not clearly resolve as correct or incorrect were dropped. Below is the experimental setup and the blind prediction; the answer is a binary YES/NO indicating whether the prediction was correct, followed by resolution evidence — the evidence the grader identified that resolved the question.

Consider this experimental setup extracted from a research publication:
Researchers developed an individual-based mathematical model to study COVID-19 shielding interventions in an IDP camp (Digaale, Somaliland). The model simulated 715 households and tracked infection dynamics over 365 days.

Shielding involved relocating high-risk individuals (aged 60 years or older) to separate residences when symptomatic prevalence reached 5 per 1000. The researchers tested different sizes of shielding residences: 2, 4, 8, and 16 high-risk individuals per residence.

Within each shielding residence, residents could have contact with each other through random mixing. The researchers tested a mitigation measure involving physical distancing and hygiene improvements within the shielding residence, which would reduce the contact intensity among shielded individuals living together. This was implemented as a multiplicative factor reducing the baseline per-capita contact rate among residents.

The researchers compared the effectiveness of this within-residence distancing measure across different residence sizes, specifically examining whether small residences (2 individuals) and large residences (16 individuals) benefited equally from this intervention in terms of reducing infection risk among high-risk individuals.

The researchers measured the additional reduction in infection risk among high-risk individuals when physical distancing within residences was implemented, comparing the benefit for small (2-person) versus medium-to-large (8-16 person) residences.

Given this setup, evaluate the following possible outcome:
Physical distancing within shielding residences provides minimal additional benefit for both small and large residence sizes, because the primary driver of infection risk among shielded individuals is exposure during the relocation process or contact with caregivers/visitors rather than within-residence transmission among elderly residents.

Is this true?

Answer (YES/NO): NO